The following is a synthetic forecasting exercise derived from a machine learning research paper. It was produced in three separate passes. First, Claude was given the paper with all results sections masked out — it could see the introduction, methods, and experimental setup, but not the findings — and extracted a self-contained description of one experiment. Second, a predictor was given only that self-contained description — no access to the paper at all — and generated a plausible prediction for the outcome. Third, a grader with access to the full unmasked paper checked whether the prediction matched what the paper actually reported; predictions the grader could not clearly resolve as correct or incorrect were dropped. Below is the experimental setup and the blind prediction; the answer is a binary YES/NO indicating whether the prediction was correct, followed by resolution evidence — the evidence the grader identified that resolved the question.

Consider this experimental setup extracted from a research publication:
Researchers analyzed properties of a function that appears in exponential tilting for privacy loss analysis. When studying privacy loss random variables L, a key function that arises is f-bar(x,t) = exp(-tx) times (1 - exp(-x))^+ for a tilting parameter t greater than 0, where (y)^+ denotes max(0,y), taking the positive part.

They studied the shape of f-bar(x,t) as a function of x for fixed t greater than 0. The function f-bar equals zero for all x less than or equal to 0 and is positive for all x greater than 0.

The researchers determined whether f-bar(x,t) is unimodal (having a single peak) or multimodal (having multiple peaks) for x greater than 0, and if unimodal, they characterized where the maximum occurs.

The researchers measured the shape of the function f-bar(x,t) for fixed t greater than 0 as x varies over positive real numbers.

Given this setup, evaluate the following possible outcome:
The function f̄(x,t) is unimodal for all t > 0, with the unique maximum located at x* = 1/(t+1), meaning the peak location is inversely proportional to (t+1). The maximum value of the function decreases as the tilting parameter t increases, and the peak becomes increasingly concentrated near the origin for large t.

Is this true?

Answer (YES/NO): NO